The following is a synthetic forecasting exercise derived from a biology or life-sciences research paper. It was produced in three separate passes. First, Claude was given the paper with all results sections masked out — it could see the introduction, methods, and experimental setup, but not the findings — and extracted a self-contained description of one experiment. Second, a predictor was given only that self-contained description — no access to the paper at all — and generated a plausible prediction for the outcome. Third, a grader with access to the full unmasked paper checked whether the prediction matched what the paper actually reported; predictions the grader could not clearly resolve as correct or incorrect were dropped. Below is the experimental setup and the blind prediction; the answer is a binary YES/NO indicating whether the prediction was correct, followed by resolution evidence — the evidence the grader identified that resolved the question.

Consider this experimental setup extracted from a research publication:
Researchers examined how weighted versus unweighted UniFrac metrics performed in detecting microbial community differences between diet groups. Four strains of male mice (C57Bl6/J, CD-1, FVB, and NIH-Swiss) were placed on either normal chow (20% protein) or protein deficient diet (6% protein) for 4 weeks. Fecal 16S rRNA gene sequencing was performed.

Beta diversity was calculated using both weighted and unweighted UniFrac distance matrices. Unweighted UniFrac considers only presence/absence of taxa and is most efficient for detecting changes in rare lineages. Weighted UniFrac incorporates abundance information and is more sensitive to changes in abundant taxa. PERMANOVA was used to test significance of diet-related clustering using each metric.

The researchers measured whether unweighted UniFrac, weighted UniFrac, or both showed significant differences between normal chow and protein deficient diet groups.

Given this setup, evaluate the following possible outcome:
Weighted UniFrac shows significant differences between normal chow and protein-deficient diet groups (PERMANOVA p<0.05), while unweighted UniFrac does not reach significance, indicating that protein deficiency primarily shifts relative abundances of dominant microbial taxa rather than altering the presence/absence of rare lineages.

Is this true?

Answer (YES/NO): NO